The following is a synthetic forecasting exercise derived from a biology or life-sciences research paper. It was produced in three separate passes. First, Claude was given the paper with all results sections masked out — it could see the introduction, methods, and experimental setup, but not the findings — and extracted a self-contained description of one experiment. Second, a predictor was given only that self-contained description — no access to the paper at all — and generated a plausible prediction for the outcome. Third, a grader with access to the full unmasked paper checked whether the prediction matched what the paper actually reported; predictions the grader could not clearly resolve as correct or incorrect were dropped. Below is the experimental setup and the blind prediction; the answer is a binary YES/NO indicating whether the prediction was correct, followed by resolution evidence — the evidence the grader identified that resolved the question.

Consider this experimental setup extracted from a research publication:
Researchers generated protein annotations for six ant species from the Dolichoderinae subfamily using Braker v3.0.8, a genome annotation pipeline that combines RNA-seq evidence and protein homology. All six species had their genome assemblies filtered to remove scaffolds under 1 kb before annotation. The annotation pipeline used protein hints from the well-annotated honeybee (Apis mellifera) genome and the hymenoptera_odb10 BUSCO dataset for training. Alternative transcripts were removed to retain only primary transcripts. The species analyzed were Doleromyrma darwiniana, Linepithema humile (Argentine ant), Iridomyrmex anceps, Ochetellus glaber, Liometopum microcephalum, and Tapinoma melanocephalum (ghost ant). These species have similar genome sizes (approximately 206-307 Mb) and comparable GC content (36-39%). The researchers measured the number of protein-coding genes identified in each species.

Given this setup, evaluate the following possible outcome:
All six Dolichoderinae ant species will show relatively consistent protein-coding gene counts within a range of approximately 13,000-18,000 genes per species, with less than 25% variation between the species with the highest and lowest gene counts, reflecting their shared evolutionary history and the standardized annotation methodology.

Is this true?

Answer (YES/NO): NO